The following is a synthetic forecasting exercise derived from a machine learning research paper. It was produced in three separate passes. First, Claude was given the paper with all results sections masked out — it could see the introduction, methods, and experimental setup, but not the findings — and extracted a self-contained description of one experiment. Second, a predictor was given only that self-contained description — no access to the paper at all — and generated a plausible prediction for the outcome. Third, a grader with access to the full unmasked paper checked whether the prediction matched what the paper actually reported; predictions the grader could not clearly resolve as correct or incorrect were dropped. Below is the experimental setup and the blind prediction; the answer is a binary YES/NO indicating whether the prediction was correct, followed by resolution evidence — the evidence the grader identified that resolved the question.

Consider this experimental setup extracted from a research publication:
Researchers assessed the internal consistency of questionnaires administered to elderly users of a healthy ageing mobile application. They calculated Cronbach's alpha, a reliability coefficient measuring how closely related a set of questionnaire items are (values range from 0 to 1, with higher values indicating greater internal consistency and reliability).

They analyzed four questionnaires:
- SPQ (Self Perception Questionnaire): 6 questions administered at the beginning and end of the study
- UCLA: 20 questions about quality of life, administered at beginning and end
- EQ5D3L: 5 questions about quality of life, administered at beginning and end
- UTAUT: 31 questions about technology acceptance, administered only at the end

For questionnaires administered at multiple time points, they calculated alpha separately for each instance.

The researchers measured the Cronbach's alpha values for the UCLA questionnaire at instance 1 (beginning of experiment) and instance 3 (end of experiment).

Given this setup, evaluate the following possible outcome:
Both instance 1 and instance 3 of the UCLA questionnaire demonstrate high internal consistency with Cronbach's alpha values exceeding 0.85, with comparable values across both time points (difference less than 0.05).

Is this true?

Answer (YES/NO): NO